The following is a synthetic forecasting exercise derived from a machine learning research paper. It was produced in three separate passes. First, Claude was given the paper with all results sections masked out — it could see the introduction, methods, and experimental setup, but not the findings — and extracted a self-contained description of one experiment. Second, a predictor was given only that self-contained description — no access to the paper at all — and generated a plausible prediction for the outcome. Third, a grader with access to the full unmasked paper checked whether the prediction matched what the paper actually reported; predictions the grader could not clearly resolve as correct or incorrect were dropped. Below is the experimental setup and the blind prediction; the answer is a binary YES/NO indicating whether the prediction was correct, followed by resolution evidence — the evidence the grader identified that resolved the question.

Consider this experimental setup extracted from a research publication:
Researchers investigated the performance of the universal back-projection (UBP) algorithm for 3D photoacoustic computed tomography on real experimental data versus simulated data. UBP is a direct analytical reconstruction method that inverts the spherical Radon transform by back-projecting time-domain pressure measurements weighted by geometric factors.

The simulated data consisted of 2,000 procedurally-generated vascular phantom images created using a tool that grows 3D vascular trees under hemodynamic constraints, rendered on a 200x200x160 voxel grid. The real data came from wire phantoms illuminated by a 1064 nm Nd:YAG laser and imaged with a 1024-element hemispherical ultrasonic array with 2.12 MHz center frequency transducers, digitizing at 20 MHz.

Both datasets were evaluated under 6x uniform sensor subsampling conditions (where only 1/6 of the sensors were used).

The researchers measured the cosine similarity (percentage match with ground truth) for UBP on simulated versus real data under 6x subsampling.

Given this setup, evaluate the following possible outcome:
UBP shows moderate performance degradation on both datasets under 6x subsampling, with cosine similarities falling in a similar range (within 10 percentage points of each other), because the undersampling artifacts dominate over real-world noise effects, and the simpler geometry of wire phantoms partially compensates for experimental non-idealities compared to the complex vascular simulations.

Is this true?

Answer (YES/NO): NO